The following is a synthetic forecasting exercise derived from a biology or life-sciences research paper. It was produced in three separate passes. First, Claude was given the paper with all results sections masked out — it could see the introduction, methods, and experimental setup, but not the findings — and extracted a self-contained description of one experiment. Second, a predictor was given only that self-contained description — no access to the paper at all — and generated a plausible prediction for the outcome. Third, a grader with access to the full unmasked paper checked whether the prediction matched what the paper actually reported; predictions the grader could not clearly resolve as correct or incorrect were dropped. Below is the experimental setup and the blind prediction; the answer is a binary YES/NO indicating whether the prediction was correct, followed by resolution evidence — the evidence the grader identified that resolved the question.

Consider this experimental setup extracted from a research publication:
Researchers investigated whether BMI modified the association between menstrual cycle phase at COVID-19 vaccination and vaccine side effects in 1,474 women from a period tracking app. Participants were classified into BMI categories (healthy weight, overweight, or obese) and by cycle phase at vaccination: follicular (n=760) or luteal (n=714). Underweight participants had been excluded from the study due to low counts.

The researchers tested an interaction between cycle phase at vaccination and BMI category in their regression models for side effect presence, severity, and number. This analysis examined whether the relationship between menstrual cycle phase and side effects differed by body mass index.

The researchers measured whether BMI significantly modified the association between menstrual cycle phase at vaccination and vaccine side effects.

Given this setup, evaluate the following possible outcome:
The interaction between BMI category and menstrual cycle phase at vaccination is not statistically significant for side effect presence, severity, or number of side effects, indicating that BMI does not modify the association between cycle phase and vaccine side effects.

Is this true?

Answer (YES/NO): YES